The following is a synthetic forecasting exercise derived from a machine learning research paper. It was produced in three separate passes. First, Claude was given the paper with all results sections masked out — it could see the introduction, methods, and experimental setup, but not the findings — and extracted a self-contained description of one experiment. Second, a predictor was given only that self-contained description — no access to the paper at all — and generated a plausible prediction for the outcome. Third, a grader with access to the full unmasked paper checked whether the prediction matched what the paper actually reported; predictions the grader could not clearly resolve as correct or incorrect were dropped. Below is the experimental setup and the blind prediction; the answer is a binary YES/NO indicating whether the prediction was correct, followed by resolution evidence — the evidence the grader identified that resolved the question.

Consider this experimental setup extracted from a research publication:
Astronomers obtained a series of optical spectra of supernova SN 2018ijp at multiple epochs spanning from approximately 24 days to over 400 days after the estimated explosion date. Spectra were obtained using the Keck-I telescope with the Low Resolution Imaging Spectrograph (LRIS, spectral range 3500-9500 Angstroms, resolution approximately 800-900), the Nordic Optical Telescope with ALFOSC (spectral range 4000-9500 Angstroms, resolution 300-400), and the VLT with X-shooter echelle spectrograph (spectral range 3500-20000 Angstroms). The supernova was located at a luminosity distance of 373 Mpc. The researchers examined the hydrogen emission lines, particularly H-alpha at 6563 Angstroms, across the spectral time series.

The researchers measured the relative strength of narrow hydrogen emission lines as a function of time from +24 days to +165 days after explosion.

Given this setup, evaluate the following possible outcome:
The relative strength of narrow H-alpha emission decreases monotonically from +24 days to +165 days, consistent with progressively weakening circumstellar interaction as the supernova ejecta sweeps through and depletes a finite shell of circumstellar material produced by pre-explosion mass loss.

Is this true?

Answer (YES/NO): NO